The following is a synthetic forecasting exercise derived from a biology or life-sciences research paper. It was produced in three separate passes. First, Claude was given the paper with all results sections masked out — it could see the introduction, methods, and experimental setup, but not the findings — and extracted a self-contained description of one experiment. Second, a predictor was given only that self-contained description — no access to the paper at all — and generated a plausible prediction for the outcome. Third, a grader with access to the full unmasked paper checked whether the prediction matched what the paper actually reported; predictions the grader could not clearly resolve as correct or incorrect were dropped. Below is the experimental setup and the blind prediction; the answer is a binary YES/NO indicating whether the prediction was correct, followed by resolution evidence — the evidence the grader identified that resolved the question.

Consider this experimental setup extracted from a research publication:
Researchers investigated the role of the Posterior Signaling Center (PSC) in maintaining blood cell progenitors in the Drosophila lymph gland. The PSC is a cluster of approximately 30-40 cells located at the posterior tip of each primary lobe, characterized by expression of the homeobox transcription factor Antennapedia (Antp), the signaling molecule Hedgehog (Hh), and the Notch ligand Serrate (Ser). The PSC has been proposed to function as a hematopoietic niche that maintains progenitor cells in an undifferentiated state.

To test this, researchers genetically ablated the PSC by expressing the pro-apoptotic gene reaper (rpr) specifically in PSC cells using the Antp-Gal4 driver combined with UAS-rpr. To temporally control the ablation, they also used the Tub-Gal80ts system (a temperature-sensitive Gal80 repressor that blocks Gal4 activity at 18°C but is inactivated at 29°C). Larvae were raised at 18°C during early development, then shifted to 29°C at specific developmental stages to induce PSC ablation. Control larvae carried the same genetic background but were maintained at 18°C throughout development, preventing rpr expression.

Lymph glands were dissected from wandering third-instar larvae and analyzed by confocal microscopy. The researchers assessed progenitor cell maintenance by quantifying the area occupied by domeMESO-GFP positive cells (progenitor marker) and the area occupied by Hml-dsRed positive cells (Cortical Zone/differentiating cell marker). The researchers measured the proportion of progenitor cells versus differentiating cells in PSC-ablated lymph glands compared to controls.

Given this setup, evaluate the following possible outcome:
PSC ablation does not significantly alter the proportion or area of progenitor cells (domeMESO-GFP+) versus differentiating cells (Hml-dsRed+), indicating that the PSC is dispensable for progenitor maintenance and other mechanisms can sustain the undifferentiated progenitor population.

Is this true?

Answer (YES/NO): NO